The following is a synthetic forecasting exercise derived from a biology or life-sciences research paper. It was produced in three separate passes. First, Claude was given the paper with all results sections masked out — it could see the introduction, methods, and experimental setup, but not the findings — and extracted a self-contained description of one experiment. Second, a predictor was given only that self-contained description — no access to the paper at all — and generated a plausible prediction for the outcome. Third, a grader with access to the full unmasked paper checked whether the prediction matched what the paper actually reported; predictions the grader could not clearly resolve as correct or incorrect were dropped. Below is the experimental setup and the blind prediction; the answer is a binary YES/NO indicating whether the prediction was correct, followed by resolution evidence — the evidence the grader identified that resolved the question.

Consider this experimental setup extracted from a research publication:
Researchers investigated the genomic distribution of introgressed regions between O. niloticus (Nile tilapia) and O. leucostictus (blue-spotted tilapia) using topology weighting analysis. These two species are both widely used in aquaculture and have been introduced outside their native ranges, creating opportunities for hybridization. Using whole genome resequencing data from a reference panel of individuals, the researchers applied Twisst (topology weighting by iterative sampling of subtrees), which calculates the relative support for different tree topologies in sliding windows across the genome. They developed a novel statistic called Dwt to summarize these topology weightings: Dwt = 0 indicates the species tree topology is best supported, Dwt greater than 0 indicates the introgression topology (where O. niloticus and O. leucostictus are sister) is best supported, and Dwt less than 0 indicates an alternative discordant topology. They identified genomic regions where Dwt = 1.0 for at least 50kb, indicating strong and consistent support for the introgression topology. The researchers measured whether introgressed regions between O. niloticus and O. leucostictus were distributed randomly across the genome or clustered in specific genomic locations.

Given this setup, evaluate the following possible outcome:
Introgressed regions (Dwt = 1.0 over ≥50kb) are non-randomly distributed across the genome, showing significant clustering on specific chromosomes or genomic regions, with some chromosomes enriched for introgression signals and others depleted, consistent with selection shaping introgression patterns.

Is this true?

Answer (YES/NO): NO